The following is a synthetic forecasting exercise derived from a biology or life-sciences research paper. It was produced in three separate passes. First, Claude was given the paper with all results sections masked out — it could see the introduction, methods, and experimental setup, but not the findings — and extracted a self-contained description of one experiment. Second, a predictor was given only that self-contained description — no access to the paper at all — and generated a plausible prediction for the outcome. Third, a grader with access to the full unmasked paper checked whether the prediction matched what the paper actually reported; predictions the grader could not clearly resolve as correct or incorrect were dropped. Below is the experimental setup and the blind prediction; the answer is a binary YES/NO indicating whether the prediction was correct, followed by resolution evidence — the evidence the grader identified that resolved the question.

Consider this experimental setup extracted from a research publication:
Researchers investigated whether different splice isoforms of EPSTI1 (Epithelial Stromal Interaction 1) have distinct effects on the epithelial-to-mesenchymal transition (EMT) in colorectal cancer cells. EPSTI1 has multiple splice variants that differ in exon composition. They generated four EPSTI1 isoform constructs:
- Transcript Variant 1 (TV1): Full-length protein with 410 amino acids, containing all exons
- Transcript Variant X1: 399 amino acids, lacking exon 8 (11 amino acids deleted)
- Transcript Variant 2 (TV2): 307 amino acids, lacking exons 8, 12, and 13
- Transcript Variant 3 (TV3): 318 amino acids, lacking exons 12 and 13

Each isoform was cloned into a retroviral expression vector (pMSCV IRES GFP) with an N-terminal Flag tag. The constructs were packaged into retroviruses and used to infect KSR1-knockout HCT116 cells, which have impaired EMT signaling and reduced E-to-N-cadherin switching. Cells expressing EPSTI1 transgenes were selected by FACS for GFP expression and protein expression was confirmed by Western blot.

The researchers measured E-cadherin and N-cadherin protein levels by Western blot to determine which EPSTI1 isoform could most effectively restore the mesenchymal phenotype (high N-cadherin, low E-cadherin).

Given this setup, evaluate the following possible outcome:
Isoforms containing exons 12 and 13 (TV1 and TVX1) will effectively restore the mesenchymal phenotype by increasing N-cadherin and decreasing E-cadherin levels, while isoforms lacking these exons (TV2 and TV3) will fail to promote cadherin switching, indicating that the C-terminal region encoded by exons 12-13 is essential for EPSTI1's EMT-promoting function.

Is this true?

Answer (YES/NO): NO